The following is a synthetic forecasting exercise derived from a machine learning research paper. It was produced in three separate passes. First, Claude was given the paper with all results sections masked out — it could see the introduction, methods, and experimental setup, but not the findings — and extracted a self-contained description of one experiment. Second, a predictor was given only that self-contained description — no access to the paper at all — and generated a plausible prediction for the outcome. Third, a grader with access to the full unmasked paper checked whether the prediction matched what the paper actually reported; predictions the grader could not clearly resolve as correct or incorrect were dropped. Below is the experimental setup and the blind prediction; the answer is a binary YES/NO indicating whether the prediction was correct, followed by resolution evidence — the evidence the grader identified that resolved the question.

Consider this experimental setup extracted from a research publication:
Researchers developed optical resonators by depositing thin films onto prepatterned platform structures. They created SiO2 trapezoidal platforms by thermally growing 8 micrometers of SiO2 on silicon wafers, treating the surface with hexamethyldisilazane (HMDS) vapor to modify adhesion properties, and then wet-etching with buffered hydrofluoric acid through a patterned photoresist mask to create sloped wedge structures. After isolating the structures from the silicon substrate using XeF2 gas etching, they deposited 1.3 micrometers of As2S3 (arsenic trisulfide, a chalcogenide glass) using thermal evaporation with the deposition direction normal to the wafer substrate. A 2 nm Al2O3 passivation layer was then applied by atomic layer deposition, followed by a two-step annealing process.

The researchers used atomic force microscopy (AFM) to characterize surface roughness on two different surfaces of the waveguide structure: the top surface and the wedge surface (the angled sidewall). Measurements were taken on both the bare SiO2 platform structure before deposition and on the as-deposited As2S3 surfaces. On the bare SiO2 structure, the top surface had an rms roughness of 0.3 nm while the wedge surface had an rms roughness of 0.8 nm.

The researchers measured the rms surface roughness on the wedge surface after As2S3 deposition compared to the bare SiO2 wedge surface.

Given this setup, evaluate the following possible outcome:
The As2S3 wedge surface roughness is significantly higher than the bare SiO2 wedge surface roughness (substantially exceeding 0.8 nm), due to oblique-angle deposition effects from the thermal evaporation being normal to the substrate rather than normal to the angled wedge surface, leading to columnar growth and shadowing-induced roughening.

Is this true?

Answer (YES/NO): NO